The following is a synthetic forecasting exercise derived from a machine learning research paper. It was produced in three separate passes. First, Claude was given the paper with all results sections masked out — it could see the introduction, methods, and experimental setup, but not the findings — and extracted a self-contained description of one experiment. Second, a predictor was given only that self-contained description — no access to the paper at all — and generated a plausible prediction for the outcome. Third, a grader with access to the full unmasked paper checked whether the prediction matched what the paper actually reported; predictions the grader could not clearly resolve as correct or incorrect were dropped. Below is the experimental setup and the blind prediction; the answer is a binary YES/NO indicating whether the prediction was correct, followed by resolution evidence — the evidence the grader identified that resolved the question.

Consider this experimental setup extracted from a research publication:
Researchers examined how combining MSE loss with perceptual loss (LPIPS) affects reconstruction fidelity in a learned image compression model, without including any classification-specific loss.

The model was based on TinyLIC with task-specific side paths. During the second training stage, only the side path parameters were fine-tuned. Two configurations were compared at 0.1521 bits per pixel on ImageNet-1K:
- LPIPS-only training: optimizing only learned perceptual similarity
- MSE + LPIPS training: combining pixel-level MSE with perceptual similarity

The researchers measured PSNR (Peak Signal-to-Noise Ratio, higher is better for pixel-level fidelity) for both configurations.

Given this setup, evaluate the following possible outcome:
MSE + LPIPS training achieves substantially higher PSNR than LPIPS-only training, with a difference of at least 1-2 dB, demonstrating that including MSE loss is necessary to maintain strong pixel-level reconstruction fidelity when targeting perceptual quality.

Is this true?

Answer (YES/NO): NO